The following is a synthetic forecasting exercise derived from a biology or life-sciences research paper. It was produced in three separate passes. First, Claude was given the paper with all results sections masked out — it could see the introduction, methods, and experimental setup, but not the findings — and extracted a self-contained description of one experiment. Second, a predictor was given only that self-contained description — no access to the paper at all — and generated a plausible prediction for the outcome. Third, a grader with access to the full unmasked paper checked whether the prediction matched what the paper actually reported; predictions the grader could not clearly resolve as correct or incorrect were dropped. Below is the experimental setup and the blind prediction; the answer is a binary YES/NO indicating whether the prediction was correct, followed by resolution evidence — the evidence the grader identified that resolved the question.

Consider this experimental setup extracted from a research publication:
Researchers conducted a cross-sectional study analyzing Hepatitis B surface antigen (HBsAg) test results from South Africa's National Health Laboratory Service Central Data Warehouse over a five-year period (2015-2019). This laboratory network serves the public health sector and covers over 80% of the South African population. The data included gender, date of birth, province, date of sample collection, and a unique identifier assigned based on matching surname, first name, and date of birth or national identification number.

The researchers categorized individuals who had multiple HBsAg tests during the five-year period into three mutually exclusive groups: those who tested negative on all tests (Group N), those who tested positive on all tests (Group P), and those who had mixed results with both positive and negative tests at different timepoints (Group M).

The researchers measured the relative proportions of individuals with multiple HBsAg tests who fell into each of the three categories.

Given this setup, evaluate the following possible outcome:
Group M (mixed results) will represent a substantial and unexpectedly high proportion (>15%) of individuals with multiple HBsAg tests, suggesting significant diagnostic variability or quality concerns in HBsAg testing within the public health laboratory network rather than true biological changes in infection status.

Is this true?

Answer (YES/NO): NO